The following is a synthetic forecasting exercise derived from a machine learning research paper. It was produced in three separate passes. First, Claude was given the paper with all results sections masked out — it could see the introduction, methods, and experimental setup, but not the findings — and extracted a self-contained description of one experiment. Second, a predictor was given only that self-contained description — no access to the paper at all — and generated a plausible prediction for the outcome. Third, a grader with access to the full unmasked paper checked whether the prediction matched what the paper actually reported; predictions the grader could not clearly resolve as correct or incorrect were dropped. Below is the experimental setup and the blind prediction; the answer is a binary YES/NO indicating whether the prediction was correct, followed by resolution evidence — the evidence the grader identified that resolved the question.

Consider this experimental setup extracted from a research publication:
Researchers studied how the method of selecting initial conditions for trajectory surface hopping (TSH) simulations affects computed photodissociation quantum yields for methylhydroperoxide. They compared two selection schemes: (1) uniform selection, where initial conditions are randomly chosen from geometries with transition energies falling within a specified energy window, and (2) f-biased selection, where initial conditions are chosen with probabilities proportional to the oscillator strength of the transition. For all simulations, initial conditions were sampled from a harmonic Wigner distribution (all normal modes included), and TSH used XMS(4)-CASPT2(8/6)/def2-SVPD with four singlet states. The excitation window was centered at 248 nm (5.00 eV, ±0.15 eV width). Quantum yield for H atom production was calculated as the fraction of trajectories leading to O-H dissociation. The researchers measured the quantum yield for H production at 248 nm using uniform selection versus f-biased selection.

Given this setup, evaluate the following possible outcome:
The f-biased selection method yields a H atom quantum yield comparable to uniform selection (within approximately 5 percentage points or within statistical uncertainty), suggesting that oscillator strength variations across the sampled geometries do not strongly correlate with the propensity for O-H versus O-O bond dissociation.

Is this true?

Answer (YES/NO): NO